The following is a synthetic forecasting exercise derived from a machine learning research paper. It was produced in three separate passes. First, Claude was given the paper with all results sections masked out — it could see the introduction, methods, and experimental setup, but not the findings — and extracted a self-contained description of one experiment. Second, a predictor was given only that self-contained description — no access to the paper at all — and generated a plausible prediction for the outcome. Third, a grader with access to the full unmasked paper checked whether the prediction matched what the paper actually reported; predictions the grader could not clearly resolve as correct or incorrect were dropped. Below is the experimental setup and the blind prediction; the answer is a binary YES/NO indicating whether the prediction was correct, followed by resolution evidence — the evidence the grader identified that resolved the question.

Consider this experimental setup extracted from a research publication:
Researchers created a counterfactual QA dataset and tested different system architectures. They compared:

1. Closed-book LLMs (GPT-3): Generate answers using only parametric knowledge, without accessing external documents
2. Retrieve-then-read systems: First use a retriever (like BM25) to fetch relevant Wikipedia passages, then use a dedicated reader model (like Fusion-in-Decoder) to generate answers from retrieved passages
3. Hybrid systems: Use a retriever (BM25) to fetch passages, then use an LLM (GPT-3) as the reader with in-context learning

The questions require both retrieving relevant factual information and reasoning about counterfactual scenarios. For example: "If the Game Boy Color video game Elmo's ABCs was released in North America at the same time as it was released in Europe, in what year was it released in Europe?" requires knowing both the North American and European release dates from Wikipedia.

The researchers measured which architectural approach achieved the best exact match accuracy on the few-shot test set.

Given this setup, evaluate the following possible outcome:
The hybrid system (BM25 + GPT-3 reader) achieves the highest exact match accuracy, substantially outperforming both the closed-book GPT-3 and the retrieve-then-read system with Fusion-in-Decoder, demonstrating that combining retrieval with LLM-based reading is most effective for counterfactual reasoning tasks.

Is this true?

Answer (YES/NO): YES